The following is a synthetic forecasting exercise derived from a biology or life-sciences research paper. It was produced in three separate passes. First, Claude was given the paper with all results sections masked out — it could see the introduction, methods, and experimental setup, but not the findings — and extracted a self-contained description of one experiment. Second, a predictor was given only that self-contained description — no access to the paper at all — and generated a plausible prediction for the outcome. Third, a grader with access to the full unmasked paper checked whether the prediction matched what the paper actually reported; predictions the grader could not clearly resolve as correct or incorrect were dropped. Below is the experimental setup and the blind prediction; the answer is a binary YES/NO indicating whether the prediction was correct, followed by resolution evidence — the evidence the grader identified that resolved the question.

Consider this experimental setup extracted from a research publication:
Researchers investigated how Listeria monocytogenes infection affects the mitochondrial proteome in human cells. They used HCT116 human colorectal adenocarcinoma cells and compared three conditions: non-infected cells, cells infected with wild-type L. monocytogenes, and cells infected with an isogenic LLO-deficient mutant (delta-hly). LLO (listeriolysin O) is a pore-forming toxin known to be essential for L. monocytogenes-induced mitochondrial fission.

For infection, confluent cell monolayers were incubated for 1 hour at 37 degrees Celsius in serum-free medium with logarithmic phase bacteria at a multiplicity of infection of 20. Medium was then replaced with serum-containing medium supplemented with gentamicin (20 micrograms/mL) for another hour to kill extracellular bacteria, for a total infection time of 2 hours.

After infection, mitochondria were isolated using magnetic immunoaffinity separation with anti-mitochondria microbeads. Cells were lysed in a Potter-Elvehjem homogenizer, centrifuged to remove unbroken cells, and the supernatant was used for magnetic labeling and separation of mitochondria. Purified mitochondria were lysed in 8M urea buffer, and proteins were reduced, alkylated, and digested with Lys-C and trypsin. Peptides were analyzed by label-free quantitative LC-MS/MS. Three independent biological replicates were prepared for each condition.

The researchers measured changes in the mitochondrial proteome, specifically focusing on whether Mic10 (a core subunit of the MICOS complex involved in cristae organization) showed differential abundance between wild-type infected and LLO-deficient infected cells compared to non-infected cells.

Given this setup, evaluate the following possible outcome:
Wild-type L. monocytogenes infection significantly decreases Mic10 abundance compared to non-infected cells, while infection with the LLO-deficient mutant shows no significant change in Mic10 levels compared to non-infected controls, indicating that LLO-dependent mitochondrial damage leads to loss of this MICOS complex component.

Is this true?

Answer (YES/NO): NO